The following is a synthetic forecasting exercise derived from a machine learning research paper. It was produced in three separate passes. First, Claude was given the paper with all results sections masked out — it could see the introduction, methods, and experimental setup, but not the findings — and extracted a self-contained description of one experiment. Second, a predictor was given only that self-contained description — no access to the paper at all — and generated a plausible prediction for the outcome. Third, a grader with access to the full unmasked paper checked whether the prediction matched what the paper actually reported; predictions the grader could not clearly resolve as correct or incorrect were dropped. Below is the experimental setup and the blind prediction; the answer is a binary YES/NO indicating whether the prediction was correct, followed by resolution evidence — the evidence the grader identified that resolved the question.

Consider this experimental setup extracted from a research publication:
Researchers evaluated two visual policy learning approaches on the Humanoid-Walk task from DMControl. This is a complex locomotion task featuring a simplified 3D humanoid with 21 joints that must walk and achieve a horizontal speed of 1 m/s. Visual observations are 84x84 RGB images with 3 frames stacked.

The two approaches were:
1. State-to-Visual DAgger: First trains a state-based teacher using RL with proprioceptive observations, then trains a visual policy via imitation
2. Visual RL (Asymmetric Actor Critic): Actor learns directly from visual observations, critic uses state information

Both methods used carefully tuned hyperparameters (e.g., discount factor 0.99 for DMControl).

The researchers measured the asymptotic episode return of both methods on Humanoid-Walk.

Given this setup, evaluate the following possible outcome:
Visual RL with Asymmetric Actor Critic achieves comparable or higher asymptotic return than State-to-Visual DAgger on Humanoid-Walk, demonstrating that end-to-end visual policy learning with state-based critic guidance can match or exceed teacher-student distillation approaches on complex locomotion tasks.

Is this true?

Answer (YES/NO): NO